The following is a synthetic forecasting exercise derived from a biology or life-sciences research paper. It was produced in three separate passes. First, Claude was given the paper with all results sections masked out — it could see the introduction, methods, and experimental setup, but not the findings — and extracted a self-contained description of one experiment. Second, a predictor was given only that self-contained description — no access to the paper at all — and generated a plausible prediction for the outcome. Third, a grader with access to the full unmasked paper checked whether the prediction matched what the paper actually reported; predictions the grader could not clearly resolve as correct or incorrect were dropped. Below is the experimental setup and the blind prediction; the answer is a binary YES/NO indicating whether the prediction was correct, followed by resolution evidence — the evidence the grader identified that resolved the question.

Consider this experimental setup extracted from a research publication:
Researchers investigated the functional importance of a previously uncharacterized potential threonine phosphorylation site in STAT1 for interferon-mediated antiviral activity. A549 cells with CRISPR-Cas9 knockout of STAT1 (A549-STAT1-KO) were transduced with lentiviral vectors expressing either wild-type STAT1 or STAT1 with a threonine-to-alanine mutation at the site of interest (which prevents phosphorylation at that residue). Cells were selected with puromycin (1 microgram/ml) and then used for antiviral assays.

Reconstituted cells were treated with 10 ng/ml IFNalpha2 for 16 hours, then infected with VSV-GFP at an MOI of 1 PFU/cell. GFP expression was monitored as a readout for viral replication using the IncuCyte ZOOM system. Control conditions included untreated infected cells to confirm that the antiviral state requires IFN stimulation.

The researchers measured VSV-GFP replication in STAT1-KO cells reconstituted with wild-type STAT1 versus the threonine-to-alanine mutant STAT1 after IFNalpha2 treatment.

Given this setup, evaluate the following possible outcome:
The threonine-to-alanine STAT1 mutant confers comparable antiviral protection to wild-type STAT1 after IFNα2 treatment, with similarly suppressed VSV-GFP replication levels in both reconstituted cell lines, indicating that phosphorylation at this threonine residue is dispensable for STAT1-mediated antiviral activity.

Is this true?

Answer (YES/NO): NO